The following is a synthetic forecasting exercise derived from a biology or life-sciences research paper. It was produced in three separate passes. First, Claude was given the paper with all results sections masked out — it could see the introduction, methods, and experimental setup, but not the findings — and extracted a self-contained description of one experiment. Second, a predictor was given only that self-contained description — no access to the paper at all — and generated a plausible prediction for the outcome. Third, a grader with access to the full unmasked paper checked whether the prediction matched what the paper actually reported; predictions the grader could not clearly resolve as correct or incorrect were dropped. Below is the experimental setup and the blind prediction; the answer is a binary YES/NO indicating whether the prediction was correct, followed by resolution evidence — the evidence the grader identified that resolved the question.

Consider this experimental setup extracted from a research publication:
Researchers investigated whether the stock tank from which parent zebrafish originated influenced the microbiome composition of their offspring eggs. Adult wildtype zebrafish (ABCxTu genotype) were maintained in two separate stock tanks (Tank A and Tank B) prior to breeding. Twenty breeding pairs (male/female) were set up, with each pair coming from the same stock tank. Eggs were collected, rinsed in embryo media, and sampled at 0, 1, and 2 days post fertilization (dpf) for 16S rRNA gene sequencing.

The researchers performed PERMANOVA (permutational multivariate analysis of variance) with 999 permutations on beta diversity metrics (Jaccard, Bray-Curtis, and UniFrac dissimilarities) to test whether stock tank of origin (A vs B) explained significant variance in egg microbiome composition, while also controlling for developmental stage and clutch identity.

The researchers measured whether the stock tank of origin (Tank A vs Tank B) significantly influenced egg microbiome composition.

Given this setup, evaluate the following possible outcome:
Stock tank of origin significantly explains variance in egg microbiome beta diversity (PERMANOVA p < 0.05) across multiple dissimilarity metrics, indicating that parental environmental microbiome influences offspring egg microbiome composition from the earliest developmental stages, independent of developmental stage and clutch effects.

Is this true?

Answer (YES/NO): YES